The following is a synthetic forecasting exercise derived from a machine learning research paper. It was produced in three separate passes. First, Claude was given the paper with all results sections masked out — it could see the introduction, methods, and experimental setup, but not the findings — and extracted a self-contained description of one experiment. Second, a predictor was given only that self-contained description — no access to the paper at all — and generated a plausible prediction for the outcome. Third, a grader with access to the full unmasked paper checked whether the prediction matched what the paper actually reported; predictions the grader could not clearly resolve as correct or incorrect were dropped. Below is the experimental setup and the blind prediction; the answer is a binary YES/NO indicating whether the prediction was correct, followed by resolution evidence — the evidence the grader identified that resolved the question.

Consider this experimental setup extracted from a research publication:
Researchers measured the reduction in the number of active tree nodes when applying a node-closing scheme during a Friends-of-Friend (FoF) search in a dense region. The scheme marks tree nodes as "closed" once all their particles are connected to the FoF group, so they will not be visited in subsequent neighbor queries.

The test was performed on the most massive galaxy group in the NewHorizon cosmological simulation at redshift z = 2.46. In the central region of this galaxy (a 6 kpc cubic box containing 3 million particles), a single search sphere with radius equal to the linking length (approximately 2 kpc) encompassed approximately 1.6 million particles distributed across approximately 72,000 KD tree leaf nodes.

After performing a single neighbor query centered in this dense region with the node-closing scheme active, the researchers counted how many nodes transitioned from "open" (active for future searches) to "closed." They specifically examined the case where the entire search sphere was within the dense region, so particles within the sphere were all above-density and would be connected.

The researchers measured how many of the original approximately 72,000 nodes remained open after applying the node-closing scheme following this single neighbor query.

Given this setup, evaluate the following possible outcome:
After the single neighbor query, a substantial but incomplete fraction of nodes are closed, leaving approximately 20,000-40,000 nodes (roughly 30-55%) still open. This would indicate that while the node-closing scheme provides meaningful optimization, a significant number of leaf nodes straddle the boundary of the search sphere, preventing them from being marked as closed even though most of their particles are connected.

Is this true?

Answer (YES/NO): NO